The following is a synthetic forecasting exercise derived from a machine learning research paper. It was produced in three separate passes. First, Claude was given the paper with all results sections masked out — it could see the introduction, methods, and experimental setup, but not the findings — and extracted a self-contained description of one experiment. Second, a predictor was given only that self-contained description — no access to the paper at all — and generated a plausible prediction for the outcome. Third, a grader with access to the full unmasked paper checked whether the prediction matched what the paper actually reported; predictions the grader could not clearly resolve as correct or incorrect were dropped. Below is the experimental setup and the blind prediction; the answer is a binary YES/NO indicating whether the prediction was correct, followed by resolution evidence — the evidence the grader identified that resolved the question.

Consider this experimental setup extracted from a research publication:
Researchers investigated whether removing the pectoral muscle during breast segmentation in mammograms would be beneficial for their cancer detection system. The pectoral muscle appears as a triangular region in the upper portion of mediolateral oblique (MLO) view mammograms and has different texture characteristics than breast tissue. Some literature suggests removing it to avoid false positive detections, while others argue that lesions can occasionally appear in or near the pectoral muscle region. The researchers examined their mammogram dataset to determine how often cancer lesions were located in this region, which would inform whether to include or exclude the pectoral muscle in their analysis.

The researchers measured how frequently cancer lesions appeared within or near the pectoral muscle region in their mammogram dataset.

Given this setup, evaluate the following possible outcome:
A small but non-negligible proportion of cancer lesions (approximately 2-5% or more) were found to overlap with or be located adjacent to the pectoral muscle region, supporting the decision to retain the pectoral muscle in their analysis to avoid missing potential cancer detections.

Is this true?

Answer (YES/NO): NO